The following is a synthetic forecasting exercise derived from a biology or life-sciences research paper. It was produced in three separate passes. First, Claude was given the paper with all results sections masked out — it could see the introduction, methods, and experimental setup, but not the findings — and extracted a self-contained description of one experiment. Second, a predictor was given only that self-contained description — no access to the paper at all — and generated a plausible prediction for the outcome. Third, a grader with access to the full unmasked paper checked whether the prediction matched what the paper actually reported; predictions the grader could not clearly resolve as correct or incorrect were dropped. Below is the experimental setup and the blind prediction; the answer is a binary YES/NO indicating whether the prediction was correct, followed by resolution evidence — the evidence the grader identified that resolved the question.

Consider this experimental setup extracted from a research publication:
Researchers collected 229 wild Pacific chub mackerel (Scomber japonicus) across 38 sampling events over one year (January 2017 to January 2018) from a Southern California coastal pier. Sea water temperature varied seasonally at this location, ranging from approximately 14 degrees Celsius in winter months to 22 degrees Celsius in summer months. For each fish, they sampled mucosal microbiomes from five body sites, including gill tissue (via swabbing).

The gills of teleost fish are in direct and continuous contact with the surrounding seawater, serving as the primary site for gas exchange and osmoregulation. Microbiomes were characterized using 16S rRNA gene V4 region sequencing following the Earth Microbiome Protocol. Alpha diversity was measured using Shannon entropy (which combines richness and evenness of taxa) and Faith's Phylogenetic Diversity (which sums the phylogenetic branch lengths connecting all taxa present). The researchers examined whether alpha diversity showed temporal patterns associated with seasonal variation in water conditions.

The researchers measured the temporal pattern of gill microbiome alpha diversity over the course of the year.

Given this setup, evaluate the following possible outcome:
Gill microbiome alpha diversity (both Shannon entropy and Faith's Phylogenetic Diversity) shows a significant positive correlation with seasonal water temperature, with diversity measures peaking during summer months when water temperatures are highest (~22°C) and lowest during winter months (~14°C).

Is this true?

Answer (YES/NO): NO